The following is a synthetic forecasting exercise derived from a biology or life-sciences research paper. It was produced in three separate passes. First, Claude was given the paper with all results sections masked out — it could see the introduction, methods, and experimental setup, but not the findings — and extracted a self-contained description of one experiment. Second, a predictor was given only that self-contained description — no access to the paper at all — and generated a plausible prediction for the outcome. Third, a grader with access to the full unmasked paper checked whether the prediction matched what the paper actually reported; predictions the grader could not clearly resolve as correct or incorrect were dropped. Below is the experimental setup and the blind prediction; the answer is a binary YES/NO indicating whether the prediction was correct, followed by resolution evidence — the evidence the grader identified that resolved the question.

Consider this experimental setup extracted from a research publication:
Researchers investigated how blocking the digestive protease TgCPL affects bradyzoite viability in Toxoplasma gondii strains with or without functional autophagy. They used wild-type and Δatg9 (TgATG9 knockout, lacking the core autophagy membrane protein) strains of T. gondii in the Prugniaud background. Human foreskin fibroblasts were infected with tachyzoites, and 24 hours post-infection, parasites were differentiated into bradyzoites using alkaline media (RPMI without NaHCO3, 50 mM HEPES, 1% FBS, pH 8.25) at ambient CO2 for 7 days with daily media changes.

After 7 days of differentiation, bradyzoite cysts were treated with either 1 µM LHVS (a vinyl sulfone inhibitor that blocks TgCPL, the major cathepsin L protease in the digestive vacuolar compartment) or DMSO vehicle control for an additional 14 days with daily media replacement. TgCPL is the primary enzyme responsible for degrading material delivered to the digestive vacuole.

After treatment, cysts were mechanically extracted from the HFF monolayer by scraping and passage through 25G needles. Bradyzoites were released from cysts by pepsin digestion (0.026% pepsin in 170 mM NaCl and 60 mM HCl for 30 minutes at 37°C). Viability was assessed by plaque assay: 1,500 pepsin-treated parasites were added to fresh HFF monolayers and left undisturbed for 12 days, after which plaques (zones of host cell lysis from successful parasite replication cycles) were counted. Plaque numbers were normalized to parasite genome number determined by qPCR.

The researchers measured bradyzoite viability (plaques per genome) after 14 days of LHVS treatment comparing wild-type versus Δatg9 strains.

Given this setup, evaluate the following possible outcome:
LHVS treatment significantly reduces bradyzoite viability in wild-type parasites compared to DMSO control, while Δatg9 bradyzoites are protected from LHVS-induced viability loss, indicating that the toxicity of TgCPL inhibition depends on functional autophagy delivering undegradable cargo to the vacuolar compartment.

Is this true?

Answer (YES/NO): NO